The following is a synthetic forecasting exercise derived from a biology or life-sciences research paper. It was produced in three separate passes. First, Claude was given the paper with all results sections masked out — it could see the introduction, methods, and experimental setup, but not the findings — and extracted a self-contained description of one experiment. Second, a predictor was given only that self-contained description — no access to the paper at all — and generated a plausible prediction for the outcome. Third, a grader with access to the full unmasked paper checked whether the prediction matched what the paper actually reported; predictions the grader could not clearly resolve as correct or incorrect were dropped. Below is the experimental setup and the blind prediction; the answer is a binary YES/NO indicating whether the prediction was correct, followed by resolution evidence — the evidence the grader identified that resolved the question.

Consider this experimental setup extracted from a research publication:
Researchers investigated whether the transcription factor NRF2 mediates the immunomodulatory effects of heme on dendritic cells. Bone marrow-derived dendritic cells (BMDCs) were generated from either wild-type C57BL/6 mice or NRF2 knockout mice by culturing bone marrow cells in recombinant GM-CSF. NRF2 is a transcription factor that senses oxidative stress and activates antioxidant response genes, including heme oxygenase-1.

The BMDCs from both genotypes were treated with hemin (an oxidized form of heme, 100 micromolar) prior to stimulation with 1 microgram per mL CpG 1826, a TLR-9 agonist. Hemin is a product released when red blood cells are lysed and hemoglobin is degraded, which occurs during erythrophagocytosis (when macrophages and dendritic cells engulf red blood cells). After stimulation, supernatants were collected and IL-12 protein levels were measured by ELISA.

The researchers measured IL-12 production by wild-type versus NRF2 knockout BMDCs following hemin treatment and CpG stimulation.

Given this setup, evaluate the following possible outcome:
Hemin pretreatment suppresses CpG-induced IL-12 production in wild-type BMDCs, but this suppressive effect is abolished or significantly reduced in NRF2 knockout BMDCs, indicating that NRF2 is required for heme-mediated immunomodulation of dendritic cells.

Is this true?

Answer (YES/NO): YES